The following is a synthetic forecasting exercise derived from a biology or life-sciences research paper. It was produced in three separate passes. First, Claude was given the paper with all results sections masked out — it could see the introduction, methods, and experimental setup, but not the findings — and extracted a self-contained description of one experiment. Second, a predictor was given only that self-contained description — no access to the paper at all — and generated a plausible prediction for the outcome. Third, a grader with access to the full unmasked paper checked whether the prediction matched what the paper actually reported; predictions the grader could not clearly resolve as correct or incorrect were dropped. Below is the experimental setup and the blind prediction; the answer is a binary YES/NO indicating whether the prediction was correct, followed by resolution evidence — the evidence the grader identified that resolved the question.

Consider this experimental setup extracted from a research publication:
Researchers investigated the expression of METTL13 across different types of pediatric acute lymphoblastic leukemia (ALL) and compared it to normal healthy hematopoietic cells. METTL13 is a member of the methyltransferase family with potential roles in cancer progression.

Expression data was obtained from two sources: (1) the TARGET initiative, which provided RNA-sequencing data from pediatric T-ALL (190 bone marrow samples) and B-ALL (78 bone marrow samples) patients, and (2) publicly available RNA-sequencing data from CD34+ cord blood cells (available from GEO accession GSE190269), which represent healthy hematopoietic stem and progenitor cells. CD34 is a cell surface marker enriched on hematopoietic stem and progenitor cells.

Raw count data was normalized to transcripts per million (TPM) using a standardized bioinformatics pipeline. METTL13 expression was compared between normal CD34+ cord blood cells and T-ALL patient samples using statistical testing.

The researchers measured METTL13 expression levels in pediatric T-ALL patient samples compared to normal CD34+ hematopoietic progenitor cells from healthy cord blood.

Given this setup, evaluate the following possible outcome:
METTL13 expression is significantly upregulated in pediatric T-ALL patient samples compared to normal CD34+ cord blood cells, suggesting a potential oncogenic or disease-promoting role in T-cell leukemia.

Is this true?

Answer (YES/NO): NO